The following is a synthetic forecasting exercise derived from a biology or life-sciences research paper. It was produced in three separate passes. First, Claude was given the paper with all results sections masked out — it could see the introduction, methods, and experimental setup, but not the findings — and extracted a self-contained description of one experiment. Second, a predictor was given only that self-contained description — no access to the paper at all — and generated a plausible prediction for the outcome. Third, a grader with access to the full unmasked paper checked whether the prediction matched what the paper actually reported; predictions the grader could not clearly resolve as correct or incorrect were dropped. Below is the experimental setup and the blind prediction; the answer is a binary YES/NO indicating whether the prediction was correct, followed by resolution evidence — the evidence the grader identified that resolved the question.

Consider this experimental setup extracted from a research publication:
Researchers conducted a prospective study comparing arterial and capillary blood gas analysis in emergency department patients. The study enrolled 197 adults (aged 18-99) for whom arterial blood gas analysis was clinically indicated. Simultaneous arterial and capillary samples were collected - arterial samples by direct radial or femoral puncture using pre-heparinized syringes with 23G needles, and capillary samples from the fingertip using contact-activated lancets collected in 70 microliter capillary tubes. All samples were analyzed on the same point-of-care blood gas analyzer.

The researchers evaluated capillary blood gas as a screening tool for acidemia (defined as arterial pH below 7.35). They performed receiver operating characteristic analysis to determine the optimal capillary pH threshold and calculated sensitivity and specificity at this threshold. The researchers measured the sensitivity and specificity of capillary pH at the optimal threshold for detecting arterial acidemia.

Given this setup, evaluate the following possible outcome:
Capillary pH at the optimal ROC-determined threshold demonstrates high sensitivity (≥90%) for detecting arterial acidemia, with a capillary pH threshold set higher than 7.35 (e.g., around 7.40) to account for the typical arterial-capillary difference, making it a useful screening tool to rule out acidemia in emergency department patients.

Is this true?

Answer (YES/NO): NO